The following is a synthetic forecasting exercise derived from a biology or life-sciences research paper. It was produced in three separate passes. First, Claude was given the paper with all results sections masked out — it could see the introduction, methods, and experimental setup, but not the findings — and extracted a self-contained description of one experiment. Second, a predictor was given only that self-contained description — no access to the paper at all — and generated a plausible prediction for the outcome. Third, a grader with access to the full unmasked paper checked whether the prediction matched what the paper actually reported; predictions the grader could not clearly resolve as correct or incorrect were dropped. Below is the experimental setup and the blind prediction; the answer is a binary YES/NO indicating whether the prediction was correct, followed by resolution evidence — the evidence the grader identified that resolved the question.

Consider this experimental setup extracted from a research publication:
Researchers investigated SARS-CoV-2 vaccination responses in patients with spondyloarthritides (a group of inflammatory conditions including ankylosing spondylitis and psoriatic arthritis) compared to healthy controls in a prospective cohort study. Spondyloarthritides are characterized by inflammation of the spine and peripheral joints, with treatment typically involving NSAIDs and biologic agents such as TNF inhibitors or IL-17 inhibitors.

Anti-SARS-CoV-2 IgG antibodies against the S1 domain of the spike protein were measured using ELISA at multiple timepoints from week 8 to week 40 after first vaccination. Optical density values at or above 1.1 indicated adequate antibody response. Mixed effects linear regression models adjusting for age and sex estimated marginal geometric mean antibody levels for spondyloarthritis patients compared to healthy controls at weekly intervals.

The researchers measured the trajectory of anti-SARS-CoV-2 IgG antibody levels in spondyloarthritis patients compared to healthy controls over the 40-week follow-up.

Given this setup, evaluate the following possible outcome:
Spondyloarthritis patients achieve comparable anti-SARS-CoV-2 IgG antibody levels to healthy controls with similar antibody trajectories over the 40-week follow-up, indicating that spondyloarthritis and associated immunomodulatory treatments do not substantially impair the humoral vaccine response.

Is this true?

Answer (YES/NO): NO